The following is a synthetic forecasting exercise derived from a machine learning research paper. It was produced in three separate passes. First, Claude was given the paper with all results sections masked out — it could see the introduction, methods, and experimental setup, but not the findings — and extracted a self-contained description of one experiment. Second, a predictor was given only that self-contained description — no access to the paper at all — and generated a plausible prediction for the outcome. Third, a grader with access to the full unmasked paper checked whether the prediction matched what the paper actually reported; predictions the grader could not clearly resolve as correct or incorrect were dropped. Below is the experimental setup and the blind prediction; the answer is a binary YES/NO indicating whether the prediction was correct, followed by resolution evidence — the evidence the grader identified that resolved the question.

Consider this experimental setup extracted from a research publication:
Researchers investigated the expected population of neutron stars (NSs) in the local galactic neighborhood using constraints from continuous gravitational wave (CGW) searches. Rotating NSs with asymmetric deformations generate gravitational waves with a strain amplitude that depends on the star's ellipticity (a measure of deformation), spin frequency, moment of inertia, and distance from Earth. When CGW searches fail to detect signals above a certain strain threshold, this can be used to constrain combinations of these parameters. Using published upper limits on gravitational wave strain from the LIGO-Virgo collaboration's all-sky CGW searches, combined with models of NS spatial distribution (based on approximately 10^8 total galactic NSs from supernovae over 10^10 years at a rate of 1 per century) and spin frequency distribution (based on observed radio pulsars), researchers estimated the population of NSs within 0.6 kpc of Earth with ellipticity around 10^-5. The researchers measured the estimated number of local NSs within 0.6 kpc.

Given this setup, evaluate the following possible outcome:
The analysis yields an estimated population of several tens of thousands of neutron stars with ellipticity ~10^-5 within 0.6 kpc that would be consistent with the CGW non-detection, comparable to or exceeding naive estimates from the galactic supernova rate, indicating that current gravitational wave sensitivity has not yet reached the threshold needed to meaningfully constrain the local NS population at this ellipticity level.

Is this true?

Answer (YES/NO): NO